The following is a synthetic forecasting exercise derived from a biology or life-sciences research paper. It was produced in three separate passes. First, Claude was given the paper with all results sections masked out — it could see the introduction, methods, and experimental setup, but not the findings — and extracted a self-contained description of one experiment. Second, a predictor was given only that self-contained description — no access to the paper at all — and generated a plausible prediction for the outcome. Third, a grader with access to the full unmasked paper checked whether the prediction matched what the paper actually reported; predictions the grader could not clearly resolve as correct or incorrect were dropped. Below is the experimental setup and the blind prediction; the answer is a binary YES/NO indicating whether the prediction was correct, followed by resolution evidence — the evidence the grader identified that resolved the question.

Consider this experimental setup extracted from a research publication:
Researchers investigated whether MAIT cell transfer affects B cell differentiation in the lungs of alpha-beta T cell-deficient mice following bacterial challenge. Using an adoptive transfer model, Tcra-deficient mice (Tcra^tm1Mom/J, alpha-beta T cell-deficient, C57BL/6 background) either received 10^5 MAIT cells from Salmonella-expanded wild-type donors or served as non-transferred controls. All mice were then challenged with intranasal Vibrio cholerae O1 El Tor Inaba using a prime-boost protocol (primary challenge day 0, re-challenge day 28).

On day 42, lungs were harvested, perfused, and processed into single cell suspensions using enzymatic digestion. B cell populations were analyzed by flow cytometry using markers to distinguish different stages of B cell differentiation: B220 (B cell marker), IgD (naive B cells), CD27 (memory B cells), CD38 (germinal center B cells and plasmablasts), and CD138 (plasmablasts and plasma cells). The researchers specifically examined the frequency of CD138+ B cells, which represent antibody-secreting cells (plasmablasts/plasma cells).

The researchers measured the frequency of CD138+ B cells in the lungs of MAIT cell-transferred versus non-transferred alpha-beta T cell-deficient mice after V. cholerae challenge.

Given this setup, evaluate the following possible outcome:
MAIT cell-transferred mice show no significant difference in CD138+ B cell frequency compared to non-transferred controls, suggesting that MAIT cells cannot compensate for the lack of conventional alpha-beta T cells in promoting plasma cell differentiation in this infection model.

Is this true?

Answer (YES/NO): NO